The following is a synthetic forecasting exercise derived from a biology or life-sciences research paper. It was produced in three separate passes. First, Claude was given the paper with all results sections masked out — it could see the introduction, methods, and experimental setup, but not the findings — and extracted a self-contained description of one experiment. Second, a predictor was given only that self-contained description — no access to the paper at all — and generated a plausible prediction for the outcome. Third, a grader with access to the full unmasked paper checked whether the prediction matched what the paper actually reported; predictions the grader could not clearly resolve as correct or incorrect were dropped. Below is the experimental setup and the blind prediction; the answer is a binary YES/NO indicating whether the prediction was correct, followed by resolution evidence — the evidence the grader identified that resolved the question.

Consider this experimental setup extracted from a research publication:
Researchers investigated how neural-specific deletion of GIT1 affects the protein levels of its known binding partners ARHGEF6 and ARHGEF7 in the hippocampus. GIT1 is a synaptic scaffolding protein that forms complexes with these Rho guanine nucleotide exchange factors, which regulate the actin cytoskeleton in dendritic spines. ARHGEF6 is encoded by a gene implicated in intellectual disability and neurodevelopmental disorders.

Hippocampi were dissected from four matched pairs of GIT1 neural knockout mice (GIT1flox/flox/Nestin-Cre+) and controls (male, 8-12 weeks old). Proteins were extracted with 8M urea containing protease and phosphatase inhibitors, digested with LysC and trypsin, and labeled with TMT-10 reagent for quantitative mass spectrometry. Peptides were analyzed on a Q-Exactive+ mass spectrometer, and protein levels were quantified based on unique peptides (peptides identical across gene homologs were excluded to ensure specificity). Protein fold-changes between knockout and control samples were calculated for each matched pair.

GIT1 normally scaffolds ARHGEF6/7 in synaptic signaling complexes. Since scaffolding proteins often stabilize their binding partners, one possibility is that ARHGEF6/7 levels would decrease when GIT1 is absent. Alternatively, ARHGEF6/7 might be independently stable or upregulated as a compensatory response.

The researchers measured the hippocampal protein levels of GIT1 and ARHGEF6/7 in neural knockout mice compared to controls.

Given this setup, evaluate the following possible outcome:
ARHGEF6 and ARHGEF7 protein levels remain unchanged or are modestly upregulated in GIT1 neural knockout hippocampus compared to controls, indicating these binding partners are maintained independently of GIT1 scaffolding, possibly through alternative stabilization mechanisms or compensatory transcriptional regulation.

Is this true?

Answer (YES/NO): NO